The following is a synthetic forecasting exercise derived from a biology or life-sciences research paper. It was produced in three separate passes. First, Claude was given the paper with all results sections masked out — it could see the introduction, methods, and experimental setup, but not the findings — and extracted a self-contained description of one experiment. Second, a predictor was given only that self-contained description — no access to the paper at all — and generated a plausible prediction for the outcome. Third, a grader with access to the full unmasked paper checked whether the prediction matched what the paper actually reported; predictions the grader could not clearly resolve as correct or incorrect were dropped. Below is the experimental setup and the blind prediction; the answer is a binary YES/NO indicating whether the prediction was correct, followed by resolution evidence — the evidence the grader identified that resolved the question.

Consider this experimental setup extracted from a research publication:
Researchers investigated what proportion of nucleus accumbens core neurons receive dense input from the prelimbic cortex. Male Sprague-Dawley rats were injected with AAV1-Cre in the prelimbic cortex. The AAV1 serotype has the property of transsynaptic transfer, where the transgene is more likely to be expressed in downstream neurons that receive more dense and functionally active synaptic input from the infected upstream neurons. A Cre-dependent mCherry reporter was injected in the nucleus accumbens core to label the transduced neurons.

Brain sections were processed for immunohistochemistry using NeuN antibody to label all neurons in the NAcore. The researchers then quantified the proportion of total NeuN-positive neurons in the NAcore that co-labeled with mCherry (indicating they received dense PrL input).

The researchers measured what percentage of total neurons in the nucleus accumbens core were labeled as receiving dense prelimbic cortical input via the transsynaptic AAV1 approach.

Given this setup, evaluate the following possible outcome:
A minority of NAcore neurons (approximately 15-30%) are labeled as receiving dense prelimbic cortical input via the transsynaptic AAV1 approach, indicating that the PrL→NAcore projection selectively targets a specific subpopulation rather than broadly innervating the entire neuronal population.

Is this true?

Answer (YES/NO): NO